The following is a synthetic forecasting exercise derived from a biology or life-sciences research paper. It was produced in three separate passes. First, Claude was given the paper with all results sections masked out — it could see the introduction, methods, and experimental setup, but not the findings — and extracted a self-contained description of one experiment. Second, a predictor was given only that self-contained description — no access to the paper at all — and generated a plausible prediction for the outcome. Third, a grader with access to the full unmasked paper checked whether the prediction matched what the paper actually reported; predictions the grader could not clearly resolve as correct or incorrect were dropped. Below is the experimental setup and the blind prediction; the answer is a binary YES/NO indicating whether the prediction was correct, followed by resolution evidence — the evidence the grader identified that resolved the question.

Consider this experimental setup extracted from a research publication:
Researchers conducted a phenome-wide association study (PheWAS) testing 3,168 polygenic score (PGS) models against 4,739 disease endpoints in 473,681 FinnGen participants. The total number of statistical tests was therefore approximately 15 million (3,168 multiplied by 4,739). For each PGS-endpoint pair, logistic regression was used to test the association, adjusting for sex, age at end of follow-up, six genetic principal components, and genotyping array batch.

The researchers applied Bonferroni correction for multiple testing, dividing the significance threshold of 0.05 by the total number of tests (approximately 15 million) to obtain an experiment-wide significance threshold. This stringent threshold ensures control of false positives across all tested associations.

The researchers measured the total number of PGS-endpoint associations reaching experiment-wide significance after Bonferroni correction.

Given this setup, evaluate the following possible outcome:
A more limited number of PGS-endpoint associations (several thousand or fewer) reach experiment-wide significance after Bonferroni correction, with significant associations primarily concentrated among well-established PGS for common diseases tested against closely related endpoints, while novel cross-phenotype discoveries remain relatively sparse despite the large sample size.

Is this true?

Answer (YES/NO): NO